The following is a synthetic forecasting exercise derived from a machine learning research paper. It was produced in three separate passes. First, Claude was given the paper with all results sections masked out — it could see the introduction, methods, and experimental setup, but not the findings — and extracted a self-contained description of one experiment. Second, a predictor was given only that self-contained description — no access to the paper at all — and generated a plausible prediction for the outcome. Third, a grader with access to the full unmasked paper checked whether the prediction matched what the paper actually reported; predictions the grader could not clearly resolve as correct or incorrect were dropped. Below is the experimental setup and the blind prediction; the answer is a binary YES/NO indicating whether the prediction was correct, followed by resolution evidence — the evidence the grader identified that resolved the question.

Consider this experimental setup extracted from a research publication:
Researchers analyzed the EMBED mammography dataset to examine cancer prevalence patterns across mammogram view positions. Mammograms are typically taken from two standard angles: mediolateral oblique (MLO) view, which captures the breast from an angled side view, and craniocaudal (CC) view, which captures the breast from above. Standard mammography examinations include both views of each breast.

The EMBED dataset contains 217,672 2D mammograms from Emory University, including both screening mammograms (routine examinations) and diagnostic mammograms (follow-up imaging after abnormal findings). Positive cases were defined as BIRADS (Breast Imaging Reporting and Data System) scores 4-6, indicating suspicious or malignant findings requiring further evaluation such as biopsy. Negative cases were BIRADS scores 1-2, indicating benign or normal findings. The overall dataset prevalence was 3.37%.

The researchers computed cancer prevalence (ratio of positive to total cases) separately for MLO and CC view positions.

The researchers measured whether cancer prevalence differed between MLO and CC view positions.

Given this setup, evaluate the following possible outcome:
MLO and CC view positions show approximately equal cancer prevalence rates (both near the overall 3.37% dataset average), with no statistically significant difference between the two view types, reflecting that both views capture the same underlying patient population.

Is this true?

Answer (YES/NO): NO